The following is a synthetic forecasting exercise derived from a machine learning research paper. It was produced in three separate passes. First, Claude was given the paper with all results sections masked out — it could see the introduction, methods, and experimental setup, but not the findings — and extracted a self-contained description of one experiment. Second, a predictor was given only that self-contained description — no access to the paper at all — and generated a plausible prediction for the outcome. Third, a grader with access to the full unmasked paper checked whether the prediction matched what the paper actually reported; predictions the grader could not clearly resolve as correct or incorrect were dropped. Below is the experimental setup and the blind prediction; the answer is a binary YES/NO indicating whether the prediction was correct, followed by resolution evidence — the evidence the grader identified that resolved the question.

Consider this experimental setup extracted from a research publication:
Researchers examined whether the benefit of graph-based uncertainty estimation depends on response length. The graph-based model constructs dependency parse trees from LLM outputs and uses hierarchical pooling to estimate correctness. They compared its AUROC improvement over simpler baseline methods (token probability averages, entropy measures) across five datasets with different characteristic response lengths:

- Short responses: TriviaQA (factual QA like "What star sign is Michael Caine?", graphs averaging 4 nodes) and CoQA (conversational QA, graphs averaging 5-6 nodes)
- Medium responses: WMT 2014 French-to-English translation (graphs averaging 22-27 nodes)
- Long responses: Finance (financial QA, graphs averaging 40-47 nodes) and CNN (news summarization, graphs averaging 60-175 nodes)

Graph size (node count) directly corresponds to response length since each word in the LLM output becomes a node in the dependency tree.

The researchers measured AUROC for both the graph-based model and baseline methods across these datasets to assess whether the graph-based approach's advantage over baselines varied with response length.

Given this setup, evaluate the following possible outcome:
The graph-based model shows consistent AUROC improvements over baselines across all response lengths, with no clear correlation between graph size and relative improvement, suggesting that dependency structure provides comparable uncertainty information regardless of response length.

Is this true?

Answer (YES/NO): NO